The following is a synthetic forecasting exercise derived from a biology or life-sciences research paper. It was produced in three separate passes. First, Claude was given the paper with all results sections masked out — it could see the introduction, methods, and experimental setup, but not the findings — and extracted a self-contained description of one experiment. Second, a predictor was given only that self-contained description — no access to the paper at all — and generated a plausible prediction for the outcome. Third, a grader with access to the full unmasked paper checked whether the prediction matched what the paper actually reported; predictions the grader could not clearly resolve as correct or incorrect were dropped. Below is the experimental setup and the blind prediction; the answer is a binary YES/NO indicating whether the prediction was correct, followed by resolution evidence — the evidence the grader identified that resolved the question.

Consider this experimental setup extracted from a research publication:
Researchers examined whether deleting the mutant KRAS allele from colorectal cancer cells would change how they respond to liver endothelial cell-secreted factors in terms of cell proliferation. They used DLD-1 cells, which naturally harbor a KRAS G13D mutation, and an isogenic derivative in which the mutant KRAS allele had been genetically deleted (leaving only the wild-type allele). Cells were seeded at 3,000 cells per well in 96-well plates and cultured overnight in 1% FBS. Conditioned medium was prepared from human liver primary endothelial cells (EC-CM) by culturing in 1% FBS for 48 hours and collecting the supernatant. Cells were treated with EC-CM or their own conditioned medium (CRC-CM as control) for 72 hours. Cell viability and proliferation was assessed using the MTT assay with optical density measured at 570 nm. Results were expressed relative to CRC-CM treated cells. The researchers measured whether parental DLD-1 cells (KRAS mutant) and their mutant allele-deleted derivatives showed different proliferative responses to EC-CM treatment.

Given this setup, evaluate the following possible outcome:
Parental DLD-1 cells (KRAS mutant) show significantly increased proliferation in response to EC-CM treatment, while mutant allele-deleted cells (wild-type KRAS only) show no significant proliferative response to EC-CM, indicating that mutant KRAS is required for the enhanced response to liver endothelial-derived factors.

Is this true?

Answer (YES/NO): NO